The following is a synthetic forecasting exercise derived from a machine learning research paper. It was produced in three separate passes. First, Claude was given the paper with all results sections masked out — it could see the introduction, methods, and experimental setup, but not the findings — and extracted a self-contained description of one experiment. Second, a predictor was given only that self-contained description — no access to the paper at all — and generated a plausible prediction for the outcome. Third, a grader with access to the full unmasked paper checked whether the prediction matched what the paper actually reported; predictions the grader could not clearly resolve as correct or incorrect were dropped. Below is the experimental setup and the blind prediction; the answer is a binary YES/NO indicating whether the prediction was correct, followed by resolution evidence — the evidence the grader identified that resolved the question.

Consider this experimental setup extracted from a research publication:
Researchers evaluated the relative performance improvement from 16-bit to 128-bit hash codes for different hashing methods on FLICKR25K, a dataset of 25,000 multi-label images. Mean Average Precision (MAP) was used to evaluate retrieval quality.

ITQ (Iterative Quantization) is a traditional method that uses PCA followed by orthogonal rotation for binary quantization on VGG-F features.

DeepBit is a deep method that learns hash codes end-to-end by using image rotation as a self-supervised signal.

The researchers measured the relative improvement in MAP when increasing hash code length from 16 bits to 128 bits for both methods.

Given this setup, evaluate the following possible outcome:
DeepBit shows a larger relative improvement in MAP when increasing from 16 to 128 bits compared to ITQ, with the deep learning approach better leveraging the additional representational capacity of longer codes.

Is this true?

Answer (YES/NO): YES